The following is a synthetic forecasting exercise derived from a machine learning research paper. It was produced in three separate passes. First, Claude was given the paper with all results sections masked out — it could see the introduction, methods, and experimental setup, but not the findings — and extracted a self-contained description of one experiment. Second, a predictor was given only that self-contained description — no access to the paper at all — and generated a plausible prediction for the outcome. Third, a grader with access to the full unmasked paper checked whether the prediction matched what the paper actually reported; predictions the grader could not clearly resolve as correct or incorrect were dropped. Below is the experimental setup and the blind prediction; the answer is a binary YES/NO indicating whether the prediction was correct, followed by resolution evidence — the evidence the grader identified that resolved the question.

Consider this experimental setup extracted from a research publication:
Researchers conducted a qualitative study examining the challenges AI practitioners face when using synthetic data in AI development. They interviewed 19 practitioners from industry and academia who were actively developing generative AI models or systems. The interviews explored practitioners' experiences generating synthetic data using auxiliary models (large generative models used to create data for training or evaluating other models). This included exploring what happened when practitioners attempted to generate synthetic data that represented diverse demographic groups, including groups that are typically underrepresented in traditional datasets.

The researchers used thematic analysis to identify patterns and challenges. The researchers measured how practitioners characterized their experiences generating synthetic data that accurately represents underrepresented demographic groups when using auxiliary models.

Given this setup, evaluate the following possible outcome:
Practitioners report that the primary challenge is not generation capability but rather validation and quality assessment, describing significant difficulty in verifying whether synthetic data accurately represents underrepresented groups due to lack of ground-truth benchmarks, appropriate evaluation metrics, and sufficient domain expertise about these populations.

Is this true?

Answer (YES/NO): NO